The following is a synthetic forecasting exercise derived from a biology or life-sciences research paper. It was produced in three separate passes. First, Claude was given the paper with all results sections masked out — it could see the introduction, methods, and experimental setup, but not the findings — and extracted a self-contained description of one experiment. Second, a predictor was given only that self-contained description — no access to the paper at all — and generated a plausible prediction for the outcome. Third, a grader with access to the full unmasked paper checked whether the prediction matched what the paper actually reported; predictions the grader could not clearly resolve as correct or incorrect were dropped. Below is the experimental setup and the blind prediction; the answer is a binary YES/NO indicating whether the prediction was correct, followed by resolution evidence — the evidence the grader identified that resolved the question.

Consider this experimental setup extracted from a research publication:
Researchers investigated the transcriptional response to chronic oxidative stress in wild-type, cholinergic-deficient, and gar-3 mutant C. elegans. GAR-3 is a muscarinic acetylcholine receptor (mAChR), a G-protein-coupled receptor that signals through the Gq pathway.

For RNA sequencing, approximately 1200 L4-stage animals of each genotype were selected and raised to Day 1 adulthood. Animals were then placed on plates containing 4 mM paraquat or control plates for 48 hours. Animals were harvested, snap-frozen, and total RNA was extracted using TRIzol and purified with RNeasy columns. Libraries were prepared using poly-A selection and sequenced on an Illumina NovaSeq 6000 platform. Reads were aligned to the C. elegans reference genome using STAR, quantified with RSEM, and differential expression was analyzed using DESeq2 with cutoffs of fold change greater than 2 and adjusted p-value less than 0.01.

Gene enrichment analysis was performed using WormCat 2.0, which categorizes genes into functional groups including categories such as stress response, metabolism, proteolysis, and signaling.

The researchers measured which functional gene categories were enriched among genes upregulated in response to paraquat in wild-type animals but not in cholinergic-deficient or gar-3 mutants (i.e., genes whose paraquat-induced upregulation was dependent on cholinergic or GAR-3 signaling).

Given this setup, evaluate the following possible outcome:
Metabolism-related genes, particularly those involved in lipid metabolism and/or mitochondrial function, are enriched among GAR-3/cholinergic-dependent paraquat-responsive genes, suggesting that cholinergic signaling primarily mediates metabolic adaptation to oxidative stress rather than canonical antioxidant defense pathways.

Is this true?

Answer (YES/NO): NO